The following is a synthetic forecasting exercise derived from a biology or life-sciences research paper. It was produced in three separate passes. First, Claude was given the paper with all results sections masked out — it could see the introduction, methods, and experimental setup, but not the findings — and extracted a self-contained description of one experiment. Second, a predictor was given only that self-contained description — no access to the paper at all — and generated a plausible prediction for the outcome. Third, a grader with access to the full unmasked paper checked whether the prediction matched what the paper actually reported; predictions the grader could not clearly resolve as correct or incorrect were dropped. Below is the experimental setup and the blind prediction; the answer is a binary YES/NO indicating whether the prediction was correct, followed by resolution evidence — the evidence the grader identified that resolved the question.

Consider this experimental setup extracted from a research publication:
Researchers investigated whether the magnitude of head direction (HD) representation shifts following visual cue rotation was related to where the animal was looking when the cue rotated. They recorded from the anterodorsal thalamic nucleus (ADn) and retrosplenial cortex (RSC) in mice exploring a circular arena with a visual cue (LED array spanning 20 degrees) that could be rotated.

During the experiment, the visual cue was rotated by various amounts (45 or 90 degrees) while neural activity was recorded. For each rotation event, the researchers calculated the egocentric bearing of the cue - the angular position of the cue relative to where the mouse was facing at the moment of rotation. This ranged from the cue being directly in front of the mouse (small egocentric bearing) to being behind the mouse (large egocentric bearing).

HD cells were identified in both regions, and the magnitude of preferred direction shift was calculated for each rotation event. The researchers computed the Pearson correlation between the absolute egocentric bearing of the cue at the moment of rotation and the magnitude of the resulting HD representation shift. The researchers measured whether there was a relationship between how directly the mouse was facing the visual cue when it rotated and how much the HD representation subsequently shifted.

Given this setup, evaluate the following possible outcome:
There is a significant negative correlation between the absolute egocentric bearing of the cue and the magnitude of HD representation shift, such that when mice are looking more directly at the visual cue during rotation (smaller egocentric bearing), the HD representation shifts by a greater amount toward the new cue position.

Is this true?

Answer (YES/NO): NO